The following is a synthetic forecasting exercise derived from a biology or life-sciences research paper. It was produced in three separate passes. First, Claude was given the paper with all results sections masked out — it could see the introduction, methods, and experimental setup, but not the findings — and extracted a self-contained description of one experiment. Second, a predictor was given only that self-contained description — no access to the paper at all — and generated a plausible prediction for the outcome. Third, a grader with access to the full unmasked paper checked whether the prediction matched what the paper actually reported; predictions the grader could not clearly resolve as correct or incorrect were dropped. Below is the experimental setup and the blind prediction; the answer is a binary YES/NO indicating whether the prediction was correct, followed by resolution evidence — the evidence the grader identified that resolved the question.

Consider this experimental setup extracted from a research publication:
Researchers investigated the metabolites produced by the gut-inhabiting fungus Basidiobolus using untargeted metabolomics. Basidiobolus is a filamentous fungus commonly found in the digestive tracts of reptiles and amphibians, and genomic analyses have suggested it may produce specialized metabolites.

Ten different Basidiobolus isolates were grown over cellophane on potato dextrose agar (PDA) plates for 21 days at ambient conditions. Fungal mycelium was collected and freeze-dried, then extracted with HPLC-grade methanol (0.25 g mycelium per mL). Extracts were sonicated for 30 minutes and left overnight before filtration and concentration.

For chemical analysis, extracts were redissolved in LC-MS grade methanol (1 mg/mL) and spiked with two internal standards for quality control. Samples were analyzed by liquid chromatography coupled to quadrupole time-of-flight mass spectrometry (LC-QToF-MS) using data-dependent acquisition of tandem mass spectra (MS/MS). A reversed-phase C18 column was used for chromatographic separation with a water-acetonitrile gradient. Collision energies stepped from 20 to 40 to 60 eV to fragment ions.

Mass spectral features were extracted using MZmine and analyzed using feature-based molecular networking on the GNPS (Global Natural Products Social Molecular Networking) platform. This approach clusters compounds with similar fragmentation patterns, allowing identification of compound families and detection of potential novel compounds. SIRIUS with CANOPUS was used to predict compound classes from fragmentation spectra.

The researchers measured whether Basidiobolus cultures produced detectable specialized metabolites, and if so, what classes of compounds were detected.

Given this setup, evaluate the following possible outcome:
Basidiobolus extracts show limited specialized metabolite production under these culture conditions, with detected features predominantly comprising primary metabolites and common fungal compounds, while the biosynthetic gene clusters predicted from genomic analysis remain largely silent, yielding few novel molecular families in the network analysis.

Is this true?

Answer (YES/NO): NO